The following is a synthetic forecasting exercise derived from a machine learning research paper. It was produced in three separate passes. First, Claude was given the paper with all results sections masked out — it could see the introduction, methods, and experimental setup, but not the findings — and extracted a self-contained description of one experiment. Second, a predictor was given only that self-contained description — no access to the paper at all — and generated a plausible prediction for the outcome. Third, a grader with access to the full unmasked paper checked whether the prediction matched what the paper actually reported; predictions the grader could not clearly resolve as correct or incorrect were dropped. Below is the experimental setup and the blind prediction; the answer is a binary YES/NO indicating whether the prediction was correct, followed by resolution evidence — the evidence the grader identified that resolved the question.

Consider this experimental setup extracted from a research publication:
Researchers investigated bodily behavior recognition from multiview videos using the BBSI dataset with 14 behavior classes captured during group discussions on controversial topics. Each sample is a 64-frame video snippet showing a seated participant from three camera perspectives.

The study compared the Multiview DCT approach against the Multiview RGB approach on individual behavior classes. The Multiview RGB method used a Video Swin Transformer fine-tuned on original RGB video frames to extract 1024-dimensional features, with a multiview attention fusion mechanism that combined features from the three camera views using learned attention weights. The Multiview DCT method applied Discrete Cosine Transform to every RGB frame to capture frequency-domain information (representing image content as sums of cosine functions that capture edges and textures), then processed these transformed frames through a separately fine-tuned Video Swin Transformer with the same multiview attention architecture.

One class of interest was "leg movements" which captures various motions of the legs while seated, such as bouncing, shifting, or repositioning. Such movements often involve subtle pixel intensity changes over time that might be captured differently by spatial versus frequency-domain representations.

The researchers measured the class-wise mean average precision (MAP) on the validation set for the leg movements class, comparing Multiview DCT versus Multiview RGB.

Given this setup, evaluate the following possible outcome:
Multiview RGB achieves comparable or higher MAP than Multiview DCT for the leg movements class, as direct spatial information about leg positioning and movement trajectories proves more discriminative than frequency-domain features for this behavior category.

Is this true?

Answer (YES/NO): NO